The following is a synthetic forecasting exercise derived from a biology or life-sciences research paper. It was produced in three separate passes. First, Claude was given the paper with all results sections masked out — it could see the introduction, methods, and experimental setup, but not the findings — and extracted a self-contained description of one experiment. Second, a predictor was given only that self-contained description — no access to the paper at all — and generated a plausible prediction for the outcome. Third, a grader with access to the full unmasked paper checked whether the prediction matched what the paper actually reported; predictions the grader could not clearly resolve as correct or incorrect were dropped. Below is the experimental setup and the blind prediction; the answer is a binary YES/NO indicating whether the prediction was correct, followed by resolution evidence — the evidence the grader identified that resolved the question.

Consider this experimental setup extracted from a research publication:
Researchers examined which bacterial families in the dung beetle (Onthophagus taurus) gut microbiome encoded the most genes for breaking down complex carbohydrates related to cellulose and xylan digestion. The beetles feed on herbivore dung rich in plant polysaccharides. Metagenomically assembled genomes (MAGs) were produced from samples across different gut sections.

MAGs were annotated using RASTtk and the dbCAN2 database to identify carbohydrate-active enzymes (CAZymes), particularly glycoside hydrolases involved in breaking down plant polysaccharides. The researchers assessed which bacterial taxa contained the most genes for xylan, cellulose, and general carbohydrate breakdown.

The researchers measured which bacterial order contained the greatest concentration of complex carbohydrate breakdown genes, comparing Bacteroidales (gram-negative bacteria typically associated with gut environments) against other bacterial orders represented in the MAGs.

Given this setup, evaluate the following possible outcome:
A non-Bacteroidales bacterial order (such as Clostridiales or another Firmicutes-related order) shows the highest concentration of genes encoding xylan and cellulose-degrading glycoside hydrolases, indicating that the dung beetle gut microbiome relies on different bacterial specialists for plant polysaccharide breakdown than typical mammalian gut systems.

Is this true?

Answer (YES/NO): NO